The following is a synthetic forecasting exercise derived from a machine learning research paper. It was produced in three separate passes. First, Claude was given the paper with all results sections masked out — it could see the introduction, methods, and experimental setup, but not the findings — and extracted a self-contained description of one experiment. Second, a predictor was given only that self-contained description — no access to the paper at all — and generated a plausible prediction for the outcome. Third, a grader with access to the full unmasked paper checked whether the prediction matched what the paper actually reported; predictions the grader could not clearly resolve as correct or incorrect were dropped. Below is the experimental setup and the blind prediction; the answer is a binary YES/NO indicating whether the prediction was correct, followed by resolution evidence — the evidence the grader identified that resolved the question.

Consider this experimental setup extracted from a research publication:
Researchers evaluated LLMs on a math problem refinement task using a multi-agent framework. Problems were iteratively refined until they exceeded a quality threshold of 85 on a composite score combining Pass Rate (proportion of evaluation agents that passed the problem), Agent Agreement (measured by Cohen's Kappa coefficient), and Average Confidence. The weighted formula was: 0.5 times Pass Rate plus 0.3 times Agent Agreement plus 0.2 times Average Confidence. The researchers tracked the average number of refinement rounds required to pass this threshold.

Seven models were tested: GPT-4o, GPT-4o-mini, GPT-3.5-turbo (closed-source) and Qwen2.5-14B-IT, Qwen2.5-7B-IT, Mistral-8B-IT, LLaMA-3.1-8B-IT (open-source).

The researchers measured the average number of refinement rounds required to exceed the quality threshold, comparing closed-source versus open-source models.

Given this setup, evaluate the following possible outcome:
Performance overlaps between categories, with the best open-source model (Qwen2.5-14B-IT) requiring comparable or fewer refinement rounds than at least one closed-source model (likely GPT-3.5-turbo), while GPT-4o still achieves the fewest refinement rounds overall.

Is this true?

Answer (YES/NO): NO